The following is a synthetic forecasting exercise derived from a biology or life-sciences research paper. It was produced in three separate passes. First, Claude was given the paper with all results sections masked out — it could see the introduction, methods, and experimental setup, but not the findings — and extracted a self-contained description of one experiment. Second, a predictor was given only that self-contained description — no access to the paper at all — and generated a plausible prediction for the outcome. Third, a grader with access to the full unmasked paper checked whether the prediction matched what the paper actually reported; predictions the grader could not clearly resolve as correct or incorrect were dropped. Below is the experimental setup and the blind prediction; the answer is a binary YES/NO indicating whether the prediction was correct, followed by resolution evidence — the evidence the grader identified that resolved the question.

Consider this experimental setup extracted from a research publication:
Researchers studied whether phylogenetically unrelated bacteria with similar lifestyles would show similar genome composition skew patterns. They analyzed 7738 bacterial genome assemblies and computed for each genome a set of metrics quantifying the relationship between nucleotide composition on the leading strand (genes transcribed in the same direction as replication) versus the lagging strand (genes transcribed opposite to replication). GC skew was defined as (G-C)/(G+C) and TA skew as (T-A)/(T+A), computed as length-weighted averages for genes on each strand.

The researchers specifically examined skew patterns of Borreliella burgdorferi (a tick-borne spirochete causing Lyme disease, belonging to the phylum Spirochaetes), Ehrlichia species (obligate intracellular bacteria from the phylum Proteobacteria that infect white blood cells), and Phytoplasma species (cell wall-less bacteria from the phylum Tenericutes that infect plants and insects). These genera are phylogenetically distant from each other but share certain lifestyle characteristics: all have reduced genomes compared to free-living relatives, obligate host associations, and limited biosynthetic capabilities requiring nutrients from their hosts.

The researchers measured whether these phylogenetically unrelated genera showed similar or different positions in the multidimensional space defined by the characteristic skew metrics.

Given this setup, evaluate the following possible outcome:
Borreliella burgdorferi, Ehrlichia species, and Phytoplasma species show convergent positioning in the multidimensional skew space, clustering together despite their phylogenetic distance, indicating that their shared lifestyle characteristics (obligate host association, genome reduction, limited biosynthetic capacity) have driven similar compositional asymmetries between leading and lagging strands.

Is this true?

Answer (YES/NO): NO